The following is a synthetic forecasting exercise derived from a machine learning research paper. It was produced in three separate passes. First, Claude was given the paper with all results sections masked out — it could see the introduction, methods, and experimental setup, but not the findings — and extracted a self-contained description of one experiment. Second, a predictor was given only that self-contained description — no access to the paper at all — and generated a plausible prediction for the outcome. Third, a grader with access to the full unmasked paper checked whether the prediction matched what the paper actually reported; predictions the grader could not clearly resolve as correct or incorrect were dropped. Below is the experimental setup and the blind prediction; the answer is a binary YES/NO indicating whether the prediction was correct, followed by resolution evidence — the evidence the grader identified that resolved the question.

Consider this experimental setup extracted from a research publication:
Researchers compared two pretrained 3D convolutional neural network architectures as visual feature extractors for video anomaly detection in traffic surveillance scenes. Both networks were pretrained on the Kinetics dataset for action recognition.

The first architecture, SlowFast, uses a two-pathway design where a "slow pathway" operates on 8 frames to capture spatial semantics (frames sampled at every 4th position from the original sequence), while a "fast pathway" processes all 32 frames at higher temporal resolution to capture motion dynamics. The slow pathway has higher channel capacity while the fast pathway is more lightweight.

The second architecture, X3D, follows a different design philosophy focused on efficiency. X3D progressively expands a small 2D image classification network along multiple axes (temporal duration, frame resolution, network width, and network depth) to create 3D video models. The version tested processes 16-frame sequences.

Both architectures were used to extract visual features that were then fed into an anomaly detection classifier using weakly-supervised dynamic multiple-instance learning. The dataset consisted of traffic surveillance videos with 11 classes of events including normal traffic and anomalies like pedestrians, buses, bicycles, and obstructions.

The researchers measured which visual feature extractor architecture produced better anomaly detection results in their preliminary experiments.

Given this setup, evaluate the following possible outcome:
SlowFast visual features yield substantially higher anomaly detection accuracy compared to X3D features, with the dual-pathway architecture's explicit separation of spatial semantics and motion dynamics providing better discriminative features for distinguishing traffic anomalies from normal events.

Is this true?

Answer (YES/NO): NO